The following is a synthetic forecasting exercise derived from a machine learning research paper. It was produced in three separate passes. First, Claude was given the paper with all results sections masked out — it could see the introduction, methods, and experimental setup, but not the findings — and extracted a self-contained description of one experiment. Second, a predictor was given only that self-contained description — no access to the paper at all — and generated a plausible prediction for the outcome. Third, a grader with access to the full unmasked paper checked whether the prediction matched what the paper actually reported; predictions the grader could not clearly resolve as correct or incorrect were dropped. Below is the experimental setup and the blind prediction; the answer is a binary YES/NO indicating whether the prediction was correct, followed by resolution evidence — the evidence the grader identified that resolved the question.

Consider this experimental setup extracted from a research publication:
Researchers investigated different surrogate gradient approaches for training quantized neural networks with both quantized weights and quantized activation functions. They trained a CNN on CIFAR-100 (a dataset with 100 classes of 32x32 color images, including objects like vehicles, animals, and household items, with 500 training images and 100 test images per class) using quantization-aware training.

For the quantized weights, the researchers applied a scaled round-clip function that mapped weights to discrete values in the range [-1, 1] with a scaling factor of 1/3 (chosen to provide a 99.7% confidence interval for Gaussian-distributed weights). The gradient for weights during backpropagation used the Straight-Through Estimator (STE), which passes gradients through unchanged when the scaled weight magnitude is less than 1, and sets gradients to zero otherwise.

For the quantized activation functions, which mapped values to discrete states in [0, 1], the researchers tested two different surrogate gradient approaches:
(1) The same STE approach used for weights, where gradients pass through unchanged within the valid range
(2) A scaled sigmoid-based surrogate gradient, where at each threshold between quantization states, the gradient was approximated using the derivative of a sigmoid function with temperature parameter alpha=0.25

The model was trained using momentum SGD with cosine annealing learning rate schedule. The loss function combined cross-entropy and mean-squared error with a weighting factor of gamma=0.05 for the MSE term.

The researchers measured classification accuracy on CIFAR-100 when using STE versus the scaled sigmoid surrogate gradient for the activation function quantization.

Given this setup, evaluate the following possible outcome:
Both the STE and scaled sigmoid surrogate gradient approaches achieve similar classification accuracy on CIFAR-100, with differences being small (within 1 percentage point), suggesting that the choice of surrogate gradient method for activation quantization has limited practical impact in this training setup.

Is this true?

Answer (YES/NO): NO